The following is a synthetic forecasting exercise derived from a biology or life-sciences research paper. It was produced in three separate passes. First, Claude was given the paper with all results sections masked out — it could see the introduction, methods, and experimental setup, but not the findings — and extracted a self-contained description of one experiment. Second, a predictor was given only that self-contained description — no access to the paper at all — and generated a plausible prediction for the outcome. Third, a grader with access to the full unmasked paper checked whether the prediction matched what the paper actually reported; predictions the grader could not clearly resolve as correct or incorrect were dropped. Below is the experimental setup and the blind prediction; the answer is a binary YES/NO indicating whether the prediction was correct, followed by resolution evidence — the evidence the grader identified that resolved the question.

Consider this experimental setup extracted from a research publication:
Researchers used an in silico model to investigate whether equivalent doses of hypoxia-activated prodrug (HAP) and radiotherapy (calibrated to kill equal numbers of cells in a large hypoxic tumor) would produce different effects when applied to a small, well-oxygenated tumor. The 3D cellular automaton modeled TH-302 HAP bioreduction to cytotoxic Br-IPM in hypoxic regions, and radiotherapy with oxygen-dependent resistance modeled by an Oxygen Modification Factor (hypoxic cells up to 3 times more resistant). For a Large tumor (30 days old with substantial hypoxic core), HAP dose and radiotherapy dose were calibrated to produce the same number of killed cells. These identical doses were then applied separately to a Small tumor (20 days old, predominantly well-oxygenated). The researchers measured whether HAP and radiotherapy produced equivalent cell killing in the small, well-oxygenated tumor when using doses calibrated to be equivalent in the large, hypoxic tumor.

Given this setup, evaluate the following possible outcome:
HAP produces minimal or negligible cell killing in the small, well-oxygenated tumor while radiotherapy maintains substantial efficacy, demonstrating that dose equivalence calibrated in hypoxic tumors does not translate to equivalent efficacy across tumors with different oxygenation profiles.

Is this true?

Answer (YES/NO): YES